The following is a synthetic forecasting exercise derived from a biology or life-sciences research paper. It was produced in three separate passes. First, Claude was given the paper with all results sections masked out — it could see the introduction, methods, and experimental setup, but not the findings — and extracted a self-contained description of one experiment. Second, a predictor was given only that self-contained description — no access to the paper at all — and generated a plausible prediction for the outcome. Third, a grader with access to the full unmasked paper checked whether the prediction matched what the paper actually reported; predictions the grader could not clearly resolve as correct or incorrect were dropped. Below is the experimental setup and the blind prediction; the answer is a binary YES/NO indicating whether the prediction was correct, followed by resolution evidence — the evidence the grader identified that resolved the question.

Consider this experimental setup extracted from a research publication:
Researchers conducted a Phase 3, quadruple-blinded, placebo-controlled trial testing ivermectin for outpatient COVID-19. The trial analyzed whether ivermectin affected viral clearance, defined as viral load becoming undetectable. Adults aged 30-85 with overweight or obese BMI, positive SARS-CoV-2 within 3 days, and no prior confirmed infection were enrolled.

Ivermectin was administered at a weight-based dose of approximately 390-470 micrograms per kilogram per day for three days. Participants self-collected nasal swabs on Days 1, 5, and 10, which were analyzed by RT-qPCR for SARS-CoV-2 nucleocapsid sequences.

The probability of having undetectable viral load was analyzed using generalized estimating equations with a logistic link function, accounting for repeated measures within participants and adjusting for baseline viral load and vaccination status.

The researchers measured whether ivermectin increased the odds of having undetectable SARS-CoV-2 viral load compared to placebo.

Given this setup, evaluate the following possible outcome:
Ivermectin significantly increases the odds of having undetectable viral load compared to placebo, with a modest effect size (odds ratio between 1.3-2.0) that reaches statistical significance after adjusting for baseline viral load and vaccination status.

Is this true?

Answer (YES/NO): NO